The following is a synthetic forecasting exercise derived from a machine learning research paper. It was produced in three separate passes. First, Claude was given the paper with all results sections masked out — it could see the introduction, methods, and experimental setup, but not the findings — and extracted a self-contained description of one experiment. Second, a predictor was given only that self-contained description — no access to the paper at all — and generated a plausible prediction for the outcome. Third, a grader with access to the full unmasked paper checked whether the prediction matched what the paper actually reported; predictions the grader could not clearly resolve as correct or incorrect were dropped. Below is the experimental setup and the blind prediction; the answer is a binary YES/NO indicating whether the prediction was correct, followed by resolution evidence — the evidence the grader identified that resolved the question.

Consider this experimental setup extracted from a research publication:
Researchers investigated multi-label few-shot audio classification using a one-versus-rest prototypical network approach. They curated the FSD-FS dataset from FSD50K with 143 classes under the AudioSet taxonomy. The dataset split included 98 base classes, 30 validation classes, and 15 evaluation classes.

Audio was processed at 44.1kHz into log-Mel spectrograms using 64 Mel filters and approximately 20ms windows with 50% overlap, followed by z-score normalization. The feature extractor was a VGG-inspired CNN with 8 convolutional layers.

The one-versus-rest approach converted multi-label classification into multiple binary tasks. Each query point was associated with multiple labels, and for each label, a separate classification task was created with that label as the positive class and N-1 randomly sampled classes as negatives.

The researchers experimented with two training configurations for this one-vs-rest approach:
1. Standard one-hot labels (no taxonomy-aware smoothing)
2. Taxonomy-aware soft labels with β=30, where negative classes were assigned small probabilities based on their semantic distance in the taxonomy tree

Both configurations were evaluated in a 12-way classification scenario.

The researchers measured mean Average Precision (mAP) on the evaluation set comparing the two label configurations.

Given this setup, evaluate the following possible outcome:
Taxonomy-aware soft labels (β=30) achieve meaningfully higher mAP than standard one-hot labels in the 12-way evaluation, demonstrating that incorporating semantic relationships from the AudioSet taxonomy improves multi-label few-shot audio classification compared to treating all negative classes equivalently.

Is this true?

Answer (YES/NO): YES